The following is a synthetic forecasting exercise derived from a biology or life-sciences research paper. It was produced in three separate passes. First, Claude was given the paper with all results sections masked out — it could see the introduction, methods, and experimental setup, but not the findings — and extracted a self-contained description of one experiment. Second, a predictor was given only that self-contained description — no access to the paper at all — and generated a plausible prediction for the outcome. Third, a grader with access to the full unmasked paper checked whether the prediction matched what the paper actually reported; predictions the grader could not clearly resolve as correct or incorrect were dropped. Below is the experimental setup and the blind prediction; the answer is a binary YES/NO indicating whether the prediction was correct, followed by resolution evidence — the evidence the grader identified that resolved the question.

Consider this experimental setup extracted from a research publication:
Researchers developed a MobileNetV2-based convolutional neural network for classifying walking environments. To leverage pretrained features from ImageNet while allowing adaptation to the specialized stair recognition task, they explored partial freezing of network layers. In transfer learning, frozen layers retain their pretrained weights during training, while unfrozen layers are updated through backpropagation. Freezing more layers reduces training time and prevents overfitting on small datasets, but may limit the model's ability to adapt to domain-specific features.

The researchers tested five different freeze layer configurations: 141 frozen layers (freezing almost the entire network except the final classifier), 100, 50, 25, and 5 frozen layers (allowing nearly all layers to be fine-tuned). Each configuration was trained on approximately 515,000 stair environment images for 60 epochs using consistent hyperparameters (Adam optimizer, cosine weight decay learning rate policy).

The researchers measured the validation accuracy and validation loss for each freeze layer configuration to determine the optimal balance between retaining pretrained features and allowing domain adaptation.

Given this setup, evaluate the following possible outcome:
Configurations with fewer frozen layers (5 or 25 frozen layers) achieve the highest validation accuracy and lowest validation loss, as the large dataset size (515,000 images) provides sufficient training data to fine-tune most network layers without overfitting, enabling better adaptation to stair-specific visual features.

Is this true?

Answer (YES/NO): NO